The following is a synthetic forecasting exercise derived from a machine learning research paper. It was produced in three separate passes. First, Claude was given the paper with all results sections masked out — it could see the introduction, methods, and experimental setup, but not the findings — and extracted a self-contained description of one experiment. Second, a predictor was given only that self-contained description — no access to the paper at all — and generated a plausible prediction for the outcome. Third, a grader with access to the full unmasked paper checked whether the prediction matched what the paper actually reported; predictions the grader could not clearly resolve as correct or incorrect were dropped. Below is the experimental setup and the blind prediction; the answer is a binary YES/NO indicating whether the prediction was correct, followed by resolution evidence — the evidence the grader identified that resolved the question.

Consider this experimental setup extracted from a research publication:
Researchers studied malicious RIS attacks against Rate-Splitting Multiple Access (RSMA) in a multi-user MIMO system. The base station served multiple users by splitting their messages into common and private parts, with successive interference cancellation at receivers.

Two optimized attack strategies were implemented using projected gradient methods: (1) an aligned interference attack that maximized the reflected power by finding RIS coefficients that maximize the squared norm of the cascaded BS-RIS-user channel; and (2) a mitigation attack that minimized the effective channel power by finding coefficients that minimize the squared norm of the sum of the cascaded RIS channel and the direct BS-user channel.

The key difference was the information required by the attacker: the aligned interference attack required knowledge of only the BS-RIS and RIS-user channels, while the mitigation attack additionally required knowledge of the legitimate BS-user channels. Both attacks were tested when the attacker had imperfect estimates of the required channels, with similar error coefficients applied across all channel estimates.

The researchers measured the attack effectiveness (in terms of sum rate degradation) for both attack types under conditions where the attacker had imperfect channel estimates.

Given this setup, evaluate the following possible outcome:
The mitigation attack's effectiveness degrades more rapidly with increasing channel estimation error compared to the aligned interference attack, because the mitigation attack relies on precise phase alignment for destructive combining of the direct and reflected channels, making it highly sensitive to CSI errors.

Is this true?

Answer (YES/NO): NO